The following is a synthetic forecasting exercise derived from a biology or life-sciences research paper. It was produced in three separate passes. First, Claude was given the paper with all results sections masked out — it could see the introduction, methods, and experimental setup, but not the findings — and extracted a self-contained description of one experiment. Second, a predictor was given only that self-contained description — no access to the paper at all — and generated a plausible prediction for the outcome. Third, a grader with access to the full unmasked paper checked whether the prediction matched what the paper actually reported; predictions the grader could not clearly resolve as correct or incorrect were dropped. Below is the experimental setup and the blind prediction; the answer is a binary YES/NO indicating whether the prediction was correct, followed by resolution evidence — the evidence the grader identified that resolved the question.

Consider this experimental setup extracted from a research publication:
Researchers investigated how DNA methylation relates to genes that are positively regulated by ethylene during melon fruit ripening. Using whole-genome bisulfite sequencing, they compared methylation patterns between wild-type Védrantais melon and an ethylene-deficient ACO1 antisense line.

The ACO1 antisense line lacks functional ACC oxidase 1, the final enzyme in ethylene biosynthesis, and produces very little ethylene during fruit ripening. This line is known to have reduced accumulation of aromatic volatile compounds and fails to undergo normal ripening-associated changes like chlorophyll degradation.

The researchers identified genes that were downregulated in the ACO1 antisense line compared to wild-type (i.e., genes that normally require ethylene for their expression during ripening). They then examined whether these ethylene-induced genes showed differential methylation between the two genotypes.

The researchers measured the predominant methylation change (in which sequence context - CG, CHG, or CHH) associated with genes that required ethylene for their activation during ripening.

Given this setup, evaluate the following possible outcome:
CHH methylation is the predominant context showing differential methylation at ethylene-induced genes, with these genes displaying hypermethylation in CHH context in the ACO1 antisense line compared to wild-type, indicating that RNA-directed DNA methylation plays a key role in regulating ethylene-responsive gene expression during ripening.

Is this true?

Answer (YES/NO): NO